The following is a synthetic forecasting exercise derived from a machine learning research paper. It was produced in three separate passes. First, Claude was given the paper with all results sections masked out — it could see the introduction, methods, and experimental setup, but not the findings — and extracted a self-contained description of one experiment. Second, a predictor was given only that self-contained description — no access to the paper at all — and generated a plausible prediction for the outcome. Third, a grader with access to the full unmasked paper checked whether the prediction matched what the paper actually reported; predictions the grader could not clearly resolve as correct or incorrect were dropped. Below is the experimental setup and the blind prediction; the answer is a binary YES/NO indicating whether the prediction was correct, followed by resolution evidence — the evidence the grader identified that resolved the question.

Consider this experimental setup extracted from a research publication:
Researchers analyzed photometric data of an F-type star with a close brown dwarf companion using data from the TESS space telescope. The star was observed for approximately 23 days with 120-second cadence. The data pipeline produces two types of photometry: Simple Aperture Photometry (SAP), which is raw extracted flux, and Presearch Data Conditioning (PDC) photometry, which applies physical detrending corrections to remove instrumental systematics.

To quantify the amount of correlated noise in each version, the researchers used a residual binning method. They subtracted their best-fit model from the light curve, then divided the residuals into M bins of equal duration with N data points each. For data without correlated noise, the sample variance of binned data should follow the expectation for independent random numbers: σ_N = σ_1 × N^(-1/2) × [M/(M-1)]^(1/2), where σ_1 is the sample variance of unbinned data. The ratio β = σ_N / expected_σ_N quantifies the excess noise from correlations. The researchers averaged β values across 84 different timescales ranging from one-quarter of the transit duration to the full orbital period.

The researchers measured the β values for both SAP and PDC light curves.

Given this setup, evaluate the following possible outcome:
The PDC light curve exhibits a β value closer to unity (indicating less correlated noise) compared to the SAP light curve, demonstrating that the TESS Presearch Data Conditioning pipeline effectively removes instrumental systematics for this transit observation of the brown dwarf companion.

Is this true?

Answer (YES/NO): YES